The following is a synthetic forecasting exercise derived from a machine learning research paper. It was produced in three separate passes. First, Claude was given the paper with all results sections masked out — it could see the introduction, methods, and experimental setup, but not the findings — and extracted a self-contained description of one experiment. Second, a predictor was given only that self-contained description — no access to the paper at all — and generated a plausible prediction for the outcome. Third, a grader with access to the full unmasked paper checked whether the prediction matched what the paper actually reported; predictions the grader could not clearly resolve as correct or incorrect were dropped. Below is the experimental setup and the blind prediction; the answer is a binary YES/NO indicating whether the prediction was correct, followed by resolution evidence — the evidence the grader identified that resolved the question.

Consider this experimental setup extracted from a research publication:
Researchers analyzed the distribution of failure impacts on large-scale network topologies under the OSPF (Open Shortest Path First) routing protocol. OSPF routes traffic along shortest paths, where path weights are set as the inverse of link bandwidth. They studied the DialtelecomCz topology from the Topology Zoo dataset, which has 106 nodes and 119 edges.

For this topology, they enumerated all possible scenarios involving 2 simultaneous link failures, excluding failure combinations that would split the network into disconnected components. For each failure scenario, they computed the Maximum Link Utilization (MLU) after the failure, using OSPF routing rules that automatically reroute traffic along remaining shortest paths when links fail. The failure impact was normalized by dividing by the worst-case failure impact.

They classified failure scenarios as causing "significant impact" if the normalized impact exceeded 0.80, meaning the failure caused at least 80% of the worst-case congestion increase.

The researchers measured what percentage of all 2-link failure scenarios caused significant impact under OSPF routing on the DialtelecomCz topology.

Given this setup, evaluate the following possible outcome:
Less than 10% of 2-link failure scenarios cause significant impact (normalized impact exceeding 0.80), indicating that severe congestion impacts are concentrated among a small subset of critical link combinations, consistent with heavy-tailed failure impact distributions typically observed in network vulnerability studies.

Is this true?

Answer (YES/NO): YES